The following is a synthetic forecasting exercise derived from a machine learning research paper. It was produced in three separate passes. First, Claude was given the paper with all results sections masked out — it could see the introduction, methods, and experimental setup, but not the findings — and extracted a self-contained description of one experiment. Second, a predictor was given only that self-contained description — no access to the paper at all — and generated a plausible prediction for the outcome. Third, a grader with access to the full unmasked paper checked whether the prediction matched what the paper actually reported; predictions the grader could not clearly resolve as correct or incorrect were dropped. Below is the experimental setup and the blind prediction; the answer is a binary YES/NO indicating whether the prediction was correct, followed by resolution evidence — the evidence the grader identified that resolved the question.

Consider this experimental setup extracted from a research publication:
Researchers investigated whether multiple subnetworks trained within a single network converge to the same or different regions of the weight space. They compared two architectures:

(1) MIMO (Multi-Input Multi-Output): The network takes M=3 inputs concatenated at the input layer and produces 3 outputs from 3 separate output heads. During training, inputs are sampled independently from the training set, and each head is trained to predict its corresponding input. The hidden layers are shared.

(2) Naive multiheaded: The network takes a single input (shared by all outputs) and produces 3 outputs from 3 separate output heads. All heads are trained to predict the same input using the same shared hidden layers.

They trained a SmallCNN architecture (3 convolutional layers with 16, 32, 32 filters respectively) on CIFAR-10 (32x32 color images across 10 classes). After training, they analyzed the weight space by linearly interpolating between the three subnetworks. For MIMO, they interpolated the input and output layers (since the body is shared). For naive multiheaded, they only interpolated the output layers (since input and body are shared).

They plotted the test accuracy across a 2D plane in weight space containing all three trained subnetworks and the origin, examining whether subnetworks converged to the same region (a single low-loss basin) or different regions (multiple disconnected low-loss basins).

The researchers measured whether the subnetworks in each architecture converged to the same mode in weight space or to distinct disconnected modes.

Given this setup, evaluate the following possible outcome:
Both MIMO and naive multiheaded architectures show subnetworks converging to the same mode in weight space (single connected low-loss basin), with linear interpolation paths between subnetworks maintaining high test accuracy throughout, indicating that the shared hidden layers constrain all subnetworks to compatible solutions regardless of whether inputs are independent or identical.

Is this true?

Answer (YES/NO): NO